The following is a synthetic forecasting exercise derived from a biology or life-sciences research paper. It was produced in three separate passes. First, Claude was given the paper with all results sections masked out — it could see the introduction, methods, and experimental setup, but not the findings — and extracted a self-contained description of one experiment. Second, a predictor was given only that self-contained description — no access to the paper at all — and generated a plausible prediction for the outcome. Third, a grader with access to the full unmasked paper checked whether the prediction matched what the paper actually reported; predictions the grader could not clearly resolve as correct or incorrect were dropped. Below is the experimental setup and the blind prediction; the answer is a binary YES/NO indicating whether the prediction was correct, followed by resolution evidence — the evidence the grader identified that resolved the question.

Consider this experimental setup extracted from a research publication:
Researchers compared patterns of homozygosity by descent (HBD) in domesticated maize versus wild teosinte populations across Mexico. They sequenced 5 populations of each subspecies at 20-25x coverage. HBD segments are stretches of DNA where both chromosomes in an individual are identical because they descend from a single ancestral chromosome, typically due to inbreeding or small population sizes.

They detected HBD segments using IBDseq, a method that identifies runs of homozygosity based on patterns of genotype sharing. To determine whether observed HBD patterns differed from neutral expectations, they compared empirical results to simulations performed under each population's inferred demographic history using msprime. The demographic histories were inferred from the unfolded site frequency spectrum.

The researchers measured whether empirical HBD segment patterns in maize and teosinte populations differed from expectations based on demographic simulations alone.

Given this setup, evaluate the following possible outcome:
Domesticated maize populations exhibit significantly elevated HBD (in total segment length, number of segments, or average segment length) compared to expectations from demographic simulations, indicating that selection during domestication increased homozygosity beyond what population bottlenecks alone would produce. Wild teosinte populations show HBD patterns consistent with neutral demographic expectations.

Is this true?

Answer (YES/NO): NO